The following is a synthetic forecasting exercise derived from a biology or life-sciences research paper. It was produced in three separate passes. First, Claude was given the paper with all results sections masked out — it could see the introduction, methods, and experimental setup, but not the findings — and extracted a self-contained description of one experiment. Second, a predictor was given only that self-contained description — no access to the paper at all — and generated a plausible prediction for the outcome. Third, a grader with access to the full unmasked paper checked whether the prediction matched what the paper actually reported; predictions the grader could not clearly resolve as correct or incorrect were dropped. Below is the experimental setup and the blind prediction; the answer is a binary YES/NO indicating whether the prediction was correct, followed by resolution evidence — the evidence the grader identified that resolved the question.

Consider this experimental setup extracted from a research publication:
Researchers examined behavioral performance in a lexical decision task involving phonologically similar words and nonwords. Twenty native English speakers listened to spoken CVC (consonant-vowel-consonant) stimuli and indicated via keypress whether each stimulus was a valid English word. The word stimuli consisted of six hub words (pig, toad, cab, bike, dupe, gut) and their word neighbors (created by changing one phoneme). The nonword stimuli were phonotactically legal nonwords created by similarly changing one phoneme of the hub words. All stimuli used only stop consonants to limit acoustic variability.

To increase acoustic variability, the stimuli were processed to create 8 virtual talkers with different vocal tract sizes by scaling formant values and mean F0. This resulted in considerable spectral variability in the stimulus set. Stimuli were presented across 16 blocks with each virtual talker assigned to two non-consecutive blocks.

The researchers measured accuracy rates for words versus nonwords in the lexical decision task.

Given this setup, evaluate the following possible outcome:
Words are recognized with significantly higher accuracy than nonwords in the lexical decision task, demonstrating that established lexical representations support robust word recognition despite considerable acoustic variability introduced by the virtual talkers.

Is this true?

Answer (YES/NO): YES